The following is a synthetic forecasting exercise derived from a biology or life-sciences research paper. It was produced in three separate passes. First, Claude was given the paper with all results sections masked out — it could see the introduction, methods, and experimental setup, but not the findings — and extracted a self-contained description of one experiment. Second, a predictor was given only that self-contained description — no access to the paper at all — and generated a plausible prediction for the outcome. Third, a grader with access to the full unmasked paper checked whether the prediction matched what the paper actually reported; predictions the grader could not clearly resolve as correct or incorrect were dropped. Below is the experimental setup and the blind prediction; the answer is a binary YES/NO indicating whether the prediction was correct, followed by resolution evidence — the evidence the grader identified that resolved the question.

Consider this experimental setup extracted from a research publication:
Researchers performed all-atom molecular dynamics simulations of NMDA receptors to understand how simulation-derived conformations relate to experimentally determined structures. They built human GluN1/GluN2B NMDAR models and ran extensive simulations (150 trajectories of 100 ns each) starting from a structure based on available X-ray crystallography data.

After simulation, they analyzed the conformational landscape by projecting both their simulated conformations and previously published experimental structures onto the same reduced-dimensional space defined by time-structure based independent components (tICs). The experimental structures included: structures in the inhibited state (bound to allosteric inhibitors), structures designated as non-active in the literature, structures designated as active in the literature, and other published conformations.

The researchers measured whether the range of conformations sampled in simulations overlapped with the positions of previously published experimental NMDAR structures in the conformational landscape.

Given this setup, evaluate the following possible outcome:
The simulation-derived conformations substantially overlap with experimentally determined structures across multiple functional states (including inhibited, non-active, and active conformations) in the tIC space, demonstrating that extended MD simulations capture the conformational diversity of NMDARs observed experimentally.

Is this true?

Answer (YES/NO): NO